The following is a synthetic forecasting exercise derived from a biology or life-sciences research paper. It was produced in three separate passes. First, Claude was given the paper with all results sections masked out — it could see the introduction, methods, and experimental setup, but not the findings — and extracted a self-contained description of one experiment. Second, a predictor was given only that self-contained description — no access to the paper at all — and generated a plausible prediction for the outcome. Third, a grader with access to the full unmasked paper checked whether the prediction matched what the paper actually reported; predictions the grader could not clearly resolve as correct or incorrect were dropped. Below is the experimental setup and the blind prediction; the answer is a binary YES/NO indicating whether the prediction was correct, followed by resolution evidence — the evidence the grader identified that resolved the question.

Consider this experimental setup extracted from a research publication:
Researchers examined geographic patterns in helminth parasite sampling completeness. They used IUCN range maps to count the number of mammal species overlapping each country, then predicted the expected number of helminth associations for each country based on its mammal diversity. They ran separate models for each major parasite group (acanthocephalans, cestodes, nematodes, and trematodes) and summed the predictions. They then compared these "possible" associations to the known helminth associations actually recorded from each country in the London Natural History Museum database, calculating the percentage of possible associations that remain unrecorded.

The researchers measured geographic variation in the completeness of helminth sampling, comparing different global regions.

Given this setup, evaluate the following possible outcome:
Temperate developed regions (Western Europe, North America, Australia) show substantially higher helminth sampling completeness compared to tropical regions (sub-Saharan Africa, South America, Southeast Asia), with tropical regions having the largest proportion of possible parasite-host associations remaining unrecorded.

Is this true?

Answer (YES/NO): YES